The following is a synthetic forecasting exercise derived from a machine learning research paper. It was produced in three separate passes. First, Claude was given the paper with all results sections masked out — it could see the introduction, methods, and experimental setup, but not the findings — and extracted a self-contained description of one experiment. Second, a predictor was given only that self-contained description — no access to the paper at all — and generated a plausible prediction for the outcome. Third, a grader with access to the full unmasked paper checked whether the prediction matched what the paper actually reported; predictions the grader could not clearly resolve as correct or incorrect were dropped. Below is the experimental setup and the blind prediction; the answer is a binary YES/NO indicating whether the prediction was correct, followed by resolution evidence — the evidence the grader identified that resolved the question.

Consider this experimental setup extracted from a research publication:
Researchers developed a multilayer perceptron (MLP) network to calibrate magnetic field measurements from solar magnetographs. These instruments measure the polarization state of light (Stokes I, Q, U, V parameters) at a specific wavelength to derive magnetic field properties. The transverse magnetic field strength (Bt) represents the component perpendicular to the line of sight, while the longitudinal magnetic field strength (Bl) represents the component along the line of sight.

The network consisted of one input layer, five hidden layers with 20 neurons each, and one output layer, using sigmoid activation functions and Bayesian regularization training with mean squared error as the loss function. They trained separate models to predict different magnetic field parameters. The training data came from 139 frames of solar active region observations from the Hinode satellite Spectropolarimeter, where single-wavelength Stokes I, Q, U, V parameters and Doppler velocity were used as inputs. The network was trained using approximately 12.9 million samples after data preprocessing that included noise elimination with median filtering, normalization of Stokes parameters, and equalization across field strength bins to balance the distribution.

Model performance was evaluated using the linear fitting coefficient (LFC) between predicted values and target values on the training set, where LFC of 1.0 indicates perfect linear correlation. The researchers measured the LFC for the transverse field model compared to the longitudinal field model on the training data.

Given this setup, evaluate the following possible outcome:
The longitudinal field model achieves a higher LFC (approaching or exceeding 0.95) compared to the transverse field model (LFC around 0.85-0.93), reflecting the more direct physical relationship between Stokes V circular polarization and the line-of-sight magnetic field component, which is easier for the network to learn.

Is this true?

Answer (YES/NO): NO